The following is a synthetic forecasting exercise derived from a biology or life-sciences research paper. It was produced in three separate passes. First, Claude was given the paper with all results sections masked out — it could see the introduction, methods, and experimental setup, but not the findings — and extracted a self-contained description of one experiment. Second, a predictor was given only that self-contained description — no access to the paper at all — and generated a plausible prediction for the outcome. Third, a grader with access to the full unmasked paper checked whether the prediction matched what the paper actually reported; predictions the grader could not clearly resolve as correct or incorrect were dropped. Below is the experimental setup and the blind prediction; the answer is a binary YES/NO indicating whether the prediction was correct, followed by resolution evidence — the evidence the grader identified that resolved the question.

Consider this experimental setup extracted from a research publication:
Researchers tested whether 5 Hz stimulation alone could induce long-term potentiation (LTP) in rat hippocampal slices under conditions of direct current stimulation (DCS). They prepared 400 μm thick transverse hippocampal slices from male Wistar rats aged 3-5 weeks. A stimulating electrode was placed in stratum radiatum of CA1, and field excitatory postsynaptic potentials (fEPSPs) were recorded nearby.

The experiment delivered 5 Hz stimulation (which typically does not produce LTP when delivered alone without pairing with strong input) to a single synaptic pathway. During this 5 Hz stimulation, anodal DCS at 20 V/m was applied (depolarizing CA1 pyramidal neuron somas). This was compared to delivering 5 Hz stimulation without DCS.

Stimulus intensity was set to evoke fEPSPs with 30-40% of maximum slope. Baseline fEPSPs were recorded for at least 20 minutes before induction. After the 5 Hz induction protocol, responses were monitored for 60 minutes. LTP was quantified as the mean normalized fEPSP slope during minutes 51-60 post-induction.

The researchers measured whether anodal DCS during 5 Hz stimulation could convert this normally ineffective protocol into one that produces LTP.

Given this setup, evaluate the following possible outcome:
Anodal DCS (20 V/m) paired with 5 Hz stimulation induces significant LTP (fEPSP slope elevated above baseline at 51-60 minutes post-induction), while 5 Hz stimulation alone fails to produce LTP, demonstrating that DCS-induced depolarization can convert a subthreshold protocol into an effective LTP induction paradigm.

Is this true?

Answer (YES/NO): NO